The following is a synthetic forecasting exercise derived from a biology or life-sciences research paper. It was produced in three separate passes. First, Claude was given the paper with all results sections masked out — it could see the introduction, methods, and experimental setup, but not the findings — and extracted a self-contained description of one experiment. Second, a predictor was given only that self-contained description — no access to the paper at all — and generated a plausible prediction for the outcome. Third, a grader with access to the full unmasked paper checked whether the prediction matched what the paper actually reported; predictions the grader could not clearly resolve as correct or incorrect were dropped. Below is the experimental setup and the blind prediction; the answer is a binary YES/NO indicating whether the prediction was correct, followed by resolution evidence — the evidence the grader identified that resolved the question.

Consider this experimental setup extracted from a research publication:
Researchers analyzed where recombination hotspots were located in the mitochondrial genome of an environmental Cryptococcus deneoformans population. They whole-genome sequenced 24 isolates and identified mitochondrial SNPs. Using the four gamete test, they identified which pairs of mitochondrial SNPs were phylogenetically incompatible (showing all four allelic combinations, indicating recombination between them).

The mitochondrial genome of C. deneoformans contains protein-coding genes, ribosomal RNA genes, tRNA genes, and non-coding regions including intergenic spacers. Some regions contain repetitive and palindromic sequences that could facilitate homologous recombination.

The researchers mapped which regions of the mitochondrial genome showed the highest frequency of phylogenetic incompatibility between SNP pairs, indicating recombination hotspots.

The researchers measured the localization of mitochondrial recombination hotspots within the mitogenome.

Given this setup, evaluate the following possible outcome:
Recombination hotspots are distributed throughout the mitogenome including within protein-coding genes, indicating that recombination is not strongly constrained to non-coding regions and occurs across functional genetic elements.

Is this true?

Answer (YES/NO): NO